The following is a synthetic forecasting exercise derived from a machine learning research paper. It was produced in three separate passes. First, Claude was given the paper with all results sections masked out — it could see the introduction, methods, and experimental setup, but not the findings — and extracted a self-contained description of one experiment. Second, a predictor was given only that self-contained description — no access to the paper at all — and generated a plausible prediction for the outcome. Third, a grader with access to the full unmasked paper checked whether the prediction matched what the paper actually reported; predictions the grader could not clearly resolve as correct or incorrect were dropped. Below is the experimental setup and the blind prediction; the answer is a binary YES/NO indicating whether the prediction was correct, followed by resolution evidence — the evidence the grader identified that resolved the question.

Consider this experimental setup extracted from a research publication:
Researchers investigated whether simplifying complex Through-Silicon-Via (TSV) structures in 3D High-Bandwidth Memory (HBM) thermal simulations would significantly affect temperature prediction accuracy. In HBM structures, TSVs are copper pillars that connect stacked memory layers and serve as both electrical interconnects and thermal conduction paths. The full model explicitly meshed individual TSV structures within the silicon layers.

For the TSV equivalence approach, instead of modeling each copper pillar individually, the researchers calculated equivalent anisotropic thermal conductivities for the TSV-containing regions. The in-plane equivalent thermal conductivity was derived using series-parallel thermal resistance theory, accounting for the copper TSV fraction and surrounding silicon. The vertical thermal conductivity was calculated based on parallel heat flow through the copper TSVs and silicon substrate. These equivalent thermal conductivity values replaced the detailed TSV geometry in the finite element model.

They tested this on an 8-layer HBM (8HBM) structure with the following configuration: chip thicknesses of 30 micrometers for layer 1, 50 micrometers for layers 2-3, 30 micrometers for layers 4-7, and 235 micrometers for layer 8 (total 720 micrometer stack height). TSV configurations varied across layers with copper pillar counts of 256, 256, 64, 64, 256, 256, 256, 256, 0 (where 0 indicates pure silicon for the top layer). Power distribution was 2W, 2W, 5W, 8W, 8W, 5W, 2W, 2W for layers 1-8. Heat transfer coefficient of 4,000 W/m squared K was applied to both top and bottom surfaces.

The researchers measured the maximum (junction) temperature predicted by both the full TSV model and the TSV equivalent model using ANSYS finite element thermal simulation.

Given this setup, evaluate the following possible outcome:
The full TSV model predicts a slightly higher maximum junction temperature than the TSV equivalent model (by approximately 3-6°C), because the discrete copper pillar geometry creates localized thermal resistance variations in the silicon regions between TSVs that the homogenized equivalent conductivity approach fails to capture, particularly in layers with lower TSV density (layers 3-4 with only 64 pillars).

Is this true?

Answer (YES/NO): NO